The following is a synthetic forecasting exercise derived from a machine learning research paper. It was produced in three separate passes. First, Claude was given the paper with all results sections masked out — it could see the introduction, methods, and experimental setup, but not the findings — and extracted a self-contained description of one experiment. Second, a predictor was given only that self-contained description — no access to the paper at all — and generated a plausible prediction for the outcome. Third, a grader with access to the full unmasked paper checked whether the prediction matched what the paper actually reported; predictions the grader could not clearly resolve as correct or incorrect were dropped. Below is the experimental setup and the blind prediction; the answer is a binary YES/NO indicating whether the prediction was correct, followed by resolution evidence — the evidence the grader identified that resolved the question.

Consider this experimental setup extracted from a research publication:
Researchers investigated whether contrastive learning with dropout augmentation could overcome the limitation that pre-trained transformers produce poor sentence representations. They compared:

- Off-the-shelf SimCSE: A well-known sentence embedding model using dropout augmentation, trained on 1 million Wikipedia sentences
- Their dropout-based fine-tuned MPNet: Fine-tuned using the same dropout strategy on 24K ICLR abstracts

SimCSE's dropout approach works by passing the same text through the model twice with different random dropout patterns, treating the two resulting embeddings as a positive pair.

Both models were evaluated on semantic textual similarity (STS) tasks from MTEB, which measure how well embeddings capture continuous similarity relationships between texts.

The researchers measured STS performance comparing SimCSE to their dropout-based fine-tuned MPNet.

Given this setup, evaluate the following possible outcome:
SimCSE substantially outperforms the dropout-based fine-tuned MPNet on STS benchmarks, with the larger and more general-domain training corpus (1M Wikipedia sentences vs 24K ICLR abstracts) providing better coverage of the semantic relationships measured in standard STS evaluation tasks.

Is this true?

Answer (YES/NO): NO